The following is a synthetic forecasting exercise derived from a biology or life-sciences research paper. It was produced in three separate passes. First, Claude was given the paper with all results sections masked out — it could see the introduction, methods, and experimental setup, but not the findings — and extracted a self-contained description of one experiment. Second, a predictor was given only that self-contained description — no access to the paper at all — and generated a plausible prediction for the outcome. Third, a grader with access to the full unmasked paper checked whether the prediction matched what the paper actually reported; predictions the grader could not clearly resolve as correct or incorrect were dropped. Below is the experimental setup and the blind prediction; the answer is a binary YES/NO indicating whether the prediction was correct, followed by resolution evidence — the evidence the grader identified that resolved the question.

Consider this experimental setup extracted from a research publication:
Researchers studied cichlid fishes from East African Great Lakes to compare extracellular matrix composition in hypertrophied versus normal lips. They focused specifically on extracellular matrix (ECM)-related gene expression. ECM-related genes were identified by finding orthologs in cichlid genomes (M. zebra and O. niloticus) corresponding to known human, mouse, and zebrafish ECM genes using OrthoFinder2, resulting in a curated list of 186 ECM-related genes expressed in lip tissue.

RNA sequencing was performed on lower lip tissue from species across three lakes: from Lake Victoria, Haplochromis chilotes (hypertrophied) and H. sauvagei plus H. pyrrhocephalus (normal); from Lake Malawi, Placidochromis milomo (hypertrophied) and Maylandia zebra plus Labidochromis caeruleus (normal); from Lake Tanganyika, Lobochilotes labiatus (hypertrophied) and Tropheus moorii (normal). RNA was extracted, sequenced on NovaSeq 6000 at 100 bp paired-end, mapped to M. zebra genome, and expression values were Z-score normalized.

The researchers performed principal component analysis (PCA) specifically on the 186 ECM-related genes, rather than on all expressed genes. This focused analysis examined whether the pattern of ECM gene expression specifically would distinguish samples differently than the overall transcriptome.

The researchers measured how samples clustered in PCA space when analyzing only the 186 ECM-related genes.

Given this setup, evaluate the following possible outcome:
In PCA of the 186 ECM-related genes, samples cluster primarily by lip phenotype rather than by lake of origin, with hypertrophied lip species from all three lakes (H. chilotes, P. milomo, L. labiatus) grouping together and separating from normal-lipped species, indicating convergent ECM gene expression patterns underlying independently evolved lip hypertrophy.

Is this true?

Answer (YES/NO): YES